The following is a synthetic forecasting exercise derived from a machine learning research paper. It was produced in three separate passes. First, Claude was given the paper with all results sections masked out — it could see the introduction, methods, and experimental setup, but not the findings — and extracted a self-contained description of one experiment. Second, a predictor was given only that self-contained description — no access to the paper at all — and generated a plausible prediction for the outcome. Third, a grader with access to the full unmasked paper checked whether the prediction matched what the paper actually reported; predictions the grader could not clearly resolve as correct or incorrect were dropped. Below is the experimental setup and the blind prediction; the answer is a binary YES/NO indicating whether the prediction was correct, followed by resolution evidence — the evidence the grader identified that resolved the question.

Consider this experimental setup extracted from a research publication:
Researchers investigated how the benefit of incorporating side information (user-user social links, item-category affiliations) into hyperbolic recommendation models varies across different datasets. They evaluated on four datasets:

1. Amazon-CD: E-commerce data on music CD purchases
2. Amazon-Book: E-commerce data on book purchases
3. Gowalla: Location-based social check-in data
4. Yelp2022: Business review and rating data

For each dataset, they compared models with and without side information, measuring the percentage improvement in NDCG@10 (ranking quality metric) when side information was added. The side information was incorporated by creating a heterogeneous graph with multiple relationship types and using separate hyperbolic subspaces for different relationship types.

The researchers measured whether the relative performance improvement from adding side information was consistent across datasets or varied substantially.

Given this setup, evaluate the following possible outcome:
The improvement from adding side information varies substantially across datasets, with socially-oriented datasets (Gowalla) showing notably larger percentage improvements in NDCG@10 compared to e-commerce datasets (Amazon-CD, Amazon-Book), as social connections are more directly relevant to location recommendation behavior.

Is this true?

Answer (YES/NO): NO